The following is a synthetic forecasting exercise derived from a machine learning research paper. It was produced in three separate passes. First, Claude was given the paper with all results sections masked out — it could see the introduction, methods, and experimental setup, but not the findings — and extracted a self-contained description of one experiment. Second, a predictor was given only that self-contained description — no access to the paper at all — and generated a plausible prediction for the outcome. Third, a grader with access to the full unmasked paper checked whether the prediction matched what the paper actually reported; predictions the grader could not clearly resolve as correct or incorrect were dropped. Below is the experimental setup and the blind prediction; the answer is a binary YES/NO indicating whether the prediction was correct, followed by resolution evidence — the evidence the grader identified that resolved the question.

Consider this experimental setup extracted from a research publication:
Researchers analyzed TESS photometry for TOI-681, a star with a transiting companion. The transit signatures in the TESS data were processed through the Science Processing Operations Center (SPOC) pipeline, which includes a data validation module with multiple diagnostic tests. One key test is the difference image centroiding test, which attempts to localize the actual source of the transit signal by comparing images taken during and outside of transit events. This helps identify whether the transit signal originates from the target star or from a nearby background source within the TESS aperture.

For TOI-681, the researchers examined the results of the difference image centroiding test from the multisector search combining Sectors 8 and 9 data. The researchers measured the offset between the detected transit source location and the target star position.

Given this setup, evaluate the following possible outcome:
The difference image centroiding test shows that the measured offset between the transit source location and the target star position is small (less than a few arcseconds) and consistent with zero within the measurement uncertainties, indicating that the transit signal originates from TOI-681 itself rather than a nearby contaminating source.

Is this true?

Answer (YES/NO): YES